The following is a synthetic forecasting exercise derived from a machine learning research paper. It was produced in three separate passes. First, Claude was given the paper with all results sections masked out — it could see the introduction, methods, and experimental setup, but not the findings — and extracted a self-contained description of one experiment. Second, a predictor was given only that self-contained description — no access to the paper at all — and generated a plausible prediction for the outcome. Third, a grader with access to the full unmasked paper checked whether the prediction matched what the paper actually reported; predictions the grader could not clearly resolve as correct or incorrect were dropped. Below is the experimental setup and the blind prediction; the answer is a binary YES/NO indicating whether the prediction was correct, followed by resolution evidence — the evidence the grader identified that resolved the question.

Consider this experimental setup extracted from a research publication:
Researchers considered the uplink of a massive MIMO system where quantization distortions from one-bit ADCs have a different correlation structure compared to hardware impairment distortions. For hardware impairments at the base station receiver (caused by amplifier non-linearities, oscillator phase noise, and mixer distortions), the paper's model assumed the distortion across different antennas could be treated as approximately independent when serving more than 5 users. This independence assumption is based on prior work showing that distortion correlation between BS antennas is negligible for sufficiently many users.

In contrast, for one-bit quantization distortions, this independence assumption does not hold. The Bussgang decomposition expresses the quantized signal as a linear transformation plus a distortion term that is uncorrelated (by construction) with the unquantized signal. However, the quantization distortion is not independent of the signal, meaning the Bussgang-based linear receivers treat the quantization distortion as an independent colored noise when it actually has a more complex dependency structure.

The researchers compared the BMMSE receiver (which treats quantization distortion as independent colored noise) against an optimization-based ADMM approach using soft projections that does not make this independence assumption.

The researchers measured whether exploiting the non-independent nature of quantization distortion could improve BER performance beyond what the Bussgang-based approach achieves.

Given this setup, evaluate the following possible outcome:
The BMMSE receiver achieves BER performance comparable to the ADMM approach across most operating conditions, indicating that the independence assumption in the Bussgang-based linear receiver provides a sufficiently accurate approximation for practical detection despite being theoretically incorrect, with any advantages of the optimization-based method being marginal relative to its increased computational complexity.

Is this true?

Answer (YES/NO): NO